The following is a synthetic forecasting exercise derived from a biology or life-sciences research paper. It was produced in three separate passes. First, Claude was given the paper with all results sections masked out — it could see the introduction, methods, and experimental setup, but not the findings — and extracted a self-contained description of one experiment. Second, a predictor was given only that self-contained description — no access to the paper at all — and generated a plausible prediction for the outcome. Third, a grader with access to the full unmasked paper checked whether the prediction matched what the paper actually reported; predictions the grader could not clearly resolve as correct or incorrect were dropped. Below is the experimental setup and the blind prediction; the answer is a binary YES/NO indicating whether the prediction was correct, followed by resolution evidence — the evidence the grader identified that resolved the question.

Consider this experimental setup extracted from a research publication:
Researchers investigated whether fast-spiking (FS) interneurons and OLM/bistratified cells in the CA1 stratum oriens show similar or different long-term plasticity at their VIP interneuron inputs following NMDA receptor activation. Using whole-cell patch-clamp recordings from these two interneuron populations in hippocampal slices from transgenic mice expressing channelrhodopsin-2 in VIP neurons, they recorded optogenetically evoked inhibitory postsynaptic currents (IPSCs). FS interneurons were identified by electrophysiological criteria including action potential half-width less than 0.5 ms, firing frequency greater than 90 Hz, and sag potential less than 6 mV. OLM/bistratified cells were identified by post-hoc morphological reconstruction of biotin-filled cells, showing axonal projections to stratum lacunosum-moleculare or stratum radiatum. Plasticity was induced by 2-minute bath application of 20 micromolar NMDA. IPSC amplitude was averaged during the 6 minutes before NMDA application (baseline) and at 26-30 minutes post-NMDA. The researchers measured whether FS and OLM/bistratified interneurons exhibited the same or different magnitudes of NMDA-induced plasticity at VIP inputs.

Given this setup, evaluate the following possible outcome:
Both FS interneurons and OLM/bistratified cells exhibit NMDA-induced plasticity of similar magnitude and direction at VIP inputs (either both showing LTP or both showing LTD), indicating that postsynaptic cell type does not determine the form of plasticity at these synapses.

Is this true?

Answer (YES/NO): NO